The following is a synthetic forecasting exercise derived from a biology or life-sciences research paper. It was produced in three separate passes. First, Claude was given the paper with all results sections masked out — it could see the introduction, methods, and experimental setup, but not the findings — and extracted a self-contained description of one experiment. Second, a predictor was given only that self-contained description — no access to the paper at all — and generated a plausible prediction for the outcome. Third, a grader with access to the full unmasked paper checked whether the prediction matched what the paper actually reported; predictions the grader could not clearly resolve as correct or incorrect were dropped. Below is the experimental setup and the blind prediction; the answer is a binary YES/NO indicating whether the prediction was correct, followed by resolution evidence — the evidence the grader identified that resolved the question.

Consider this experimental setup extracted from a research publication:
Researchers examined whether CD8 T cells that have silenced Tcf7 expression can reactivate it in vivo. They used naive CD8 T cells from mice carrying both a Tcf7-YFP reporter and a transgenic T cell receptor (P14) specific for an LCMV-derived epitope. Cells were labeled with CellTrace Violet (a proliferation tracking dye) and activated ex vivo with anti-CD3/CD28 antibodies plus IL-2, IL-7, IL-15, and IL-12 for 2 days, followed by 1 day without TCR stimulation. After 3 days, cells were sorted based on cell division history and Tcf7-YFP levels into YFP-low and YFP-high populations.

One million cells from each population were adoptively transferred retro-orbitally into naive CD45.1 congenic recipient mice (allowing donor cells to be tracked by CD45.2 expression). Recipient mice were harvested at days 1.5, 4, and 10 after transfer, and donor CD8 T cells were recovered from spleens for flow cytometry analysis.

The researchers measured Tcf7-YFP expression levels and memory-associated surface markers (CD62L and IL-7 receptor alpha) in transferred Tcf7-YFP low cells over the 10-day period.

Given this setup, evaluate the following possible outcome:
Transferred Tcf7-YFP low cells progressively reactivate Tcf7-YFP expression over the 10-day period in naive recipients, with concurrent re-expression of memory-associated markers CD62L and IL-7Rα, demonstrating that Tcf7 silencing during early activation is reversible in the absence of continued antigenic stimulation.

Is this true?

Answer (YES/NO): YES